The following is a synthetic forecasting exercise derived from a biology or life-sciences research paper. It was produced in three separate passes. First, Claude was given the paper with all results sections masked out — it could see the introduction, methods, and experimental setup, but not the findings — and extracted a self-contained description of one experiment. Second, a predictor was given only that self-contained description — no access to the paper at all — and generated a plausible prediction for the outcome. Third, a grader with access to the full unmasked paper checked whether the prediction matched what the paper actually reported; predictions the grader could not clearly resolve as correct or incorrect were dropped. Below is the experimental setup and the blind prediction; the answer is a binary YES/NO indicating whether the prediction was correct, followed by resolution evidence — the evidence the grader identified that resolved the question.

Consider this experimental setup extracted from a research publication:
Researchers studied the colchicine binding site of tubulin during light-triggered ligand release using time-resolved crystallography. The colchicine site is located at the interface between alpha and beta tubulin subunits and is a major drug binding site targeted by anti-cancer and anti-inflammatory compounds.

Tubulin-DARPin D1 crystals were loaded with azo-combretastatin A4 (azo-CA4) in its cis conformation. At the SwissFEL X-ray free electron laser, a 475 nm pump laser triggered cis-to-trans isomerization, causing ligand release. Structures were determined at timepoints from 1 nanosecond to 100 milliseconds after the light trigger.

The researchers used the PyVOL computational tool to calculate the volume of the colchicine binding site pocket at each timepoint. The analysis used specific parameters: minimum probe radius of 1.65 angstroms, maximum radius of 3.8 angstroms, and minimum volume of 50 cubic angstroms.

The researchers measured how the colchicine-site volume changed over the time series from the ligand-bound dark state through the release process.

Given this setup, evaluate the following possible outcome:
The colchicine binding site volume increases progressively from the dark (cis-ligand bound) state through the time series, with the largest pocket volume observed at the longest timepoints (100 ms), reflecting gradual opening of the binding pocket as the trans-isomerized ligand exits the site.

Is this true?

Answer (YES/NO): NO